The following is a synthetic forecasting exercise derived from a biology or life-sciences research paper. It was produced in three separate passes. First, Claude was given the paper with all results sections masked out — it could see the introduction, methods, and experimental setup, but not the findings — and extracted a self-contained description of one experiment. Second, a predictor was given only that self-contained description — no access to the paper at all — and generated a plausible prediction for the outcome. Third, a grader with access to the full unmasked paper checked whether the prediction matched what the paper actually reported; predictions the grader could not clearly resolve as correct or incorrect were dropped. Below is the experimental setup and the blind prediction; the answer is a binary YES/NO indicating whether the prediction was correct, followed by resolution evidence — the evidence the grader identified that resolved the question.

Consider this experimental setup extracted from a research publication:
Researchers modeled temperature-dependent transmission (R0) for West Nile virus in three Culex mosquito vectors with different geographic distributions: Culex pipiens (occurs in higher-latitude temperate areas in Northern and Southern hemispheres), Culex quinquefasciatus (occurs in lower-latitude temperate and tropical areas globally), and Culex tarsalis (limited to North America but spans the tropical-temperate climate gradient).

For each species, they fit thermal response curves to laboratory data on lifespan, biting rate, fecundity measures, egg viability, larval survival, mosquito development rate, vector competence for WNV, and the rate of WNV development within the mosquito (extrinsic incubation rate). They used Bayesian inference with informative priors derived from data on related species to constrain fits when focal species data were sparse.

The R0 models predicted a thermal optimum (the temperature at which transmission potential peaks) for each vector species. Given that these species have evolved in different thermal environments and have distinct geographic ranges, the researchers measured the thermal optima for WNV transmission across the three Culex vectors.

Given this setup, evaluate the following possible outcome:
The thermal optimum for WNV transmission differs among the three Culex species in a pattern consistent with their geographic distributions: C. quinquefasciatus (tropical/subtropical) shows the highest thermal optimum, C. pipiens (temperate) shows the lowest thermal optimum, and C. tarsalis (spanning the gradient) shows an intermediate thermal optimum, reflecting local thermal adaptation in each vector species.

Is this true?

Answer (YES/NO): NO